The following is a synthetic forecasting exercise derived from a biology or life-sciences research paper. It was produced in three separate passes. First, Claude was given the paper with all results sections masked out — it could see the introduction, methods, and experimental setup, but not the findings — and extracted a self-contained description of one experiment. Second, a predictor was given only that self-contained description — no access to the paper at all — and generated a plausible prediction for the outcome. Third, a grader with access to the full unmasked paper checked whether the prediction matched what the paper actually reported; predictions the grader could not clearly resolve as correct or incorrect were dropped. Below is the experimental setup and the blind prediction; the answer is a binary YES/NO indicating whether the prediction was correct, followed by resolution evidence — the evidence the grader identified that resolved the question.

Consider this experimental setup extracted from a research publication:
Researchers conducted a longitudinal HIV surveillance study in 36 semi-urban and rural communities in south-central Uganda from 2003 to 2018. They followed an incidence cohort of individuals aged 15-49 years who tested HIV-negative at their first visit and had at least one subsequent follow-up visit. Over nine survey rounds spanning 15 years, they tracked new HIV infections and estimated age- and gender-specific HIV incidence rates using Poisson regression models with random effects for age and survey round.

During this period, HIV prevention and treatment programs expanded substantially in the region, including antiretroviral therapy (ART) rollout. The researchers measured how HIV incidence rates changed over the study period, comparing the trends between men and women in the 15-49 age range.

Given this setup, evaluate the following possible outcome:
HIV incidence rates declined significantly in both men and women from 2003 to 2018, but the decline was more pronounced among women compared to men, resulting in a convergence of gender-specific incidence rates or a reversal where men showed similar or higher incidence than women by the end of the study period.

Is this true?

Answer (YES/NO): NO